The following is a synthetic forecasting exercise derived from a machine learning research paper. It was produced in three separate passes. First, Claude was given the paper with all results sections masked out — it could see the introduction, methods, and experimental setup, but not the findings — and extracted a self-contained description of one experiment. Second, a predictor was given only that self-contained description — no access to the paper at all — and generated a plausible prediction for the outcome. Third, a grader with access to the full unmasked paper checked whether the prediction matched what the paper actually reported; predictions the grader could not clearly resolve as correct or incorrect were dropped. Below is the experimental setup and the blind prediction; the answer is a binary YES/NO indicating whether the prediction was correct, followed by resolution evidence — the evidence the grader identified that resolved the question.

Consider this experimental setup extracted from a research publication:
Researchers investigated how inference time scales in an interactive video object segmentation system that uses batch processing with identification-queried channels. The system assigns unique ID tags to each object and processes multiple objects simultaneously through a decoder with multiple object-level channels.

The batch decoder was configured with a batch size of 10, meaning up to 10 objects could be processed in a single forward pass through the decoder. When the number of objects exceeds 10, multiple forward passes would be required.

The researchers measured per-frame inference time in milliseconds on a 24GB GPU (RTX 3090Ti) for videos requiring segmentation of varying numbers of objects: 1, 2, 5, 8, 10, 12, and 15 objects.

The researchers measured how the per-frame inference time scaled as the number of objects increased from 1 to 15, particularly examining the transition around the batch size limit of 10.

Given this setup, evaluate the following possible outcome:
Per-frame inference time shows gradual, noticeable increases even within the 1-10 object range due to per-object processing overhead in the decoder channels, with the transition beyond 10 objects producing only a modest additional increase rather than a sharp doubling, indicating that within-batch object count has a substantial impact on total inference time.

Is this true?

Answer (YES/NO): NO